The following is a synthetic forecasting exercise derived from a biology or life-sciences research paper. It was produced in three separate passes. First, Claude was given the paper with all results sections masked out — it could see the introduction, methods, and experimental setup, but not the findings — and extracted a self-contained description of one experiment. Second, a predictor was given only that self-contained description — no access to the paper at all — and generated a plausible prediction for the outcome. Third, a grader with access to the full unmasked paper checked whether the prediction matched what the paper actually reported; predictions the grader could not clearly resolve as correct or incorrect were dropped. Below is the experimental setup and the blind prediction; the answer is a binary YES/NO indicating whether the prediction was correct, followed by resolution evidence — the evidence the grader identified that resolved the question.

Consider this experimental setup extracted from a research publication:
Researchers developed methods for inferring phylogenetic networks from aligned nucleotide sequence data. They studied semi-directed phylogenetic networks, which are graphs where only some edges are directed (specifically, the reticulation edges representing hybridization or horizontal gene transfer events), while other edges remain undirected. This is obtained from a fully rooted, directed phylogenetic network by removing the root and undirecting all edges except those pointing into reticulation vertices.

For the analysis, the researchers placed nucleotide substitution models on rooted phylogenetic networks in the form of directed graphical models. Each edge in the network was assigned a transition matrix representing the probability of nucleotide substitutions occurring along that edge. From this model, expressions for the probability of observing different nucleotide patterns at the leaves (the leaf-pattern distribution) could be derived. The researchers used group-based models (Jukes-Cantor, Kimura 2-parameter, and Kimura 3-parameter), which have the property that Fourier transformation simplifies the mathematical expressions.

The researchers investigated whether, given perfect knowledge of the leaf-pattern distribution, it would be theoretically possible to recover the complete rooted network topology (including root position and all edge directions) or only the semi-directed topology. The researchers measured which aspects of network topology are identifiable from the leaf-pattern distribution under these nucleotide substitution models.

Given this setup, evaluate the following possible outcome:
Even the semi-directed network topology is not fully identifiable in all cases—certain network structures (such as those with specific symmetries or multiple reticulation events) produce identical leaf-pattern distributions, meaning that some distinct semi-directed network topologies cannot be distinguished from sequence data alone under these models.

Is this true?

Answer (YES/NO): YES